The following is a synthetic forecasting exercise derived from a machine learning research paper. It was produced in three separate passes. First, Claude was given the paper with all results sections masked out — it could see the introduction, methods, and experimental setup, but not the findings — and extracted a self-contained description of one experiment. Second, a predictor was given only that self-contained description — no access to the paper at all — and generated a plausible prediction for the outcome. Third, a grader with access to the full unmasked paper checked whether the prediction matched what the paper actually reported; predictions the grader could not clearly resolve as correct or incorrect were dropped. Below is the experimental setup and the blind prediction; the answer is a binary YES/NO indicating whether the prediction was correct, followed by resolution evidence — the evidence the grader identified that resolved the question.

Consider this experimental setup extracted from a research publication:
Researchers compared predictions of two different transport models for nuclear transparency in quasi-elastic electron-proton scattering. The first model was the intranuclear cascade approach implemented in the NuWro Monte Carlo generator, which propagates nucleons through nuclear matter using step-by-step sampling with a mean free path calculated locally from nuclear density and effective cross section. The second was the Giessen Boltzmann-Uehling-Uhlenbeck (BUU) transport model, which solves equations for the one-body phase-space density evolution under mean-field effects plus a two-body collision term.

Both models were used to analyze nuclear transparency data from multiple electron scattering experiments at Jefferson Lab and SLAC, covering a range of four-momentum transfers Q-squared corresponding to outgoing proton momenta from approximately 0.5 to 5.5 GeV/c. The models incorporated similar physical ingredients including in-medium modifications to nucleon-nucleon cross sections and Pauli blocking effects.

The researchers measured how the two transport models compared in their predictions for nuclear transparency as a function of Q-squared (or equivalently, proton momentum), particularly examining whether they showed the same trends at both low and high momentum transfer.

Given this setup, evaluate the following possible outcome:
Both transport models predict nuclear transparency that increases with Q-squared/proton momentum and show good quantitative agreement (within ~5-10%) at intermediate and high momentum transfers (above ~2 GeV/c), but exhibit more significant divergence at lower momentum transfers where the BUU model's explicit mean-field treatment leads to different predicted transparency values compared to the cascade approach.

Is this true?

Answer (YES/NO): NO